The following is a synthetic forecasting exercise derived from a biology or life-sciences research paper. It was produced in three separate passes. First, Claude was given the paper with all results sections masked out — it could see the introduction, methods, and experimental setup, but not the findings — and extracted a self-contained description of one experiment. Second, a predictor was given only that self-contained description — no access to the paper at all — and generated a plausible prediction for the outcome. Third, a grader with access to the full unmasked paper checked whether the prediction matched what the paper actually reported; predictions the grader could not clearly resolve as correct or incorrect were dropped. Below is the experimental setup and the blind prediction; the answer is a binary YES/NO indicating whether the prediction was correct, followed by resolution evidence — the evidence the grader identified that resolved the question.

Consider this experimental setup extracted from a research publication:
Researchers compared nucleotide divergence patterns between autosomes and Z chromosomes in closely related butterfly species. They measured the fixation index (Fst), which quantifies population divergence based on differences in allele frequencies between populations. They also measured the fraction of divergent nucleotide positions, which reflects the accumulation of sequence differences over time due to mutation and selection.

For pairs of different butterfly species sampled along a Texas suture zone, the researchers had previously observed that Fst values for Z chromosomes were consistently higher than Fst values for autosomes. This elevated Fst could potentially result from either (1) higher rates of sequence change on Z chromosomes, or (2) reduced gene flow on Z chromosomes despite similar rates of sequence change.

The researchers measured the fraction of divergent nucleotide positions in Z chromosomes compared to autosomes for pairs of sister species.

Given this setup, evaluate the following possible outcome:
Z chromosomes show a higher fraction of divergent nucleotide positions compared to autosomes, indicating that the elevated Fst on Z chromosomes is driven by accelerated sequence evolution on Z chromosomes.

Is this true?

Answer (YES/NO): NO